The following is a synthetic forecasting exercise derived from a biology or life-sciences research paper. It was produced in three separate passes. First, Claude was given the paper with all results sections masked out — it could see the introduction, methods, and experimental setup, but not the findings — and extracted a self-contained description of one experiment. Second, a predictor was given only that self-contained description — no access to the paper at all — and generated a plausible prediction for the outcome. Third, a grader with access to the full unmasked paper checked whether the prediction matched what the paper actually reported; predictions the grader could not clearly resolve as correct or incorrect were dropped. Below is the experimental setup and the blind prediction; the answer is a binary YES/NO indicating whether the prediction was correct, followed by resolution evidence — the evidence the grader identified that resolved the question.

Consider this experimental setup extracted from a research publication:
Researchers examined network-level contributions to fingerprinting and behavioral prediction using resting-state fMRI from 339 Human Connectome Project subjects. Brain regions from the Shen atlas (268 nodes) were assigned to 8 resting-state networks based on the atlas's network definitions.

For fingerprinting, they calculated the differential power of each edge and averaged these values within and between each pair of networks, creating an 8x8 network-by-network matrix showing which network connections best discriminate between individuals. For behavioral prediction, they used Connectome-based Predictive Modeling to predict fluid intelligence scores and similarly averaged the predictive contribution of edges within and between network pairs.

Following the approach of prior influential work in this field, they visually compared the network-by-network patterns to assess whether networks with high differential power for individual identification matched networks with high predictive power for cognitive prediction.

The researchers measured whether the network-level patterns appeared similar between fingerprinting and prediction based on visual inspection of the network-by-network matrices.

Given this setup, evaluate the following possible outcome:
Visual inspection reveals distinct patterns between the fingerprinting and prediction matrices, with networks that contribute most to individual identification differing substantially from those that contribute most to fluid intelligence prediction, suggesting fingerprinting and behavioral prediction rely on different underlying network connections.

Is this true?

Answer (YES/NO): YES